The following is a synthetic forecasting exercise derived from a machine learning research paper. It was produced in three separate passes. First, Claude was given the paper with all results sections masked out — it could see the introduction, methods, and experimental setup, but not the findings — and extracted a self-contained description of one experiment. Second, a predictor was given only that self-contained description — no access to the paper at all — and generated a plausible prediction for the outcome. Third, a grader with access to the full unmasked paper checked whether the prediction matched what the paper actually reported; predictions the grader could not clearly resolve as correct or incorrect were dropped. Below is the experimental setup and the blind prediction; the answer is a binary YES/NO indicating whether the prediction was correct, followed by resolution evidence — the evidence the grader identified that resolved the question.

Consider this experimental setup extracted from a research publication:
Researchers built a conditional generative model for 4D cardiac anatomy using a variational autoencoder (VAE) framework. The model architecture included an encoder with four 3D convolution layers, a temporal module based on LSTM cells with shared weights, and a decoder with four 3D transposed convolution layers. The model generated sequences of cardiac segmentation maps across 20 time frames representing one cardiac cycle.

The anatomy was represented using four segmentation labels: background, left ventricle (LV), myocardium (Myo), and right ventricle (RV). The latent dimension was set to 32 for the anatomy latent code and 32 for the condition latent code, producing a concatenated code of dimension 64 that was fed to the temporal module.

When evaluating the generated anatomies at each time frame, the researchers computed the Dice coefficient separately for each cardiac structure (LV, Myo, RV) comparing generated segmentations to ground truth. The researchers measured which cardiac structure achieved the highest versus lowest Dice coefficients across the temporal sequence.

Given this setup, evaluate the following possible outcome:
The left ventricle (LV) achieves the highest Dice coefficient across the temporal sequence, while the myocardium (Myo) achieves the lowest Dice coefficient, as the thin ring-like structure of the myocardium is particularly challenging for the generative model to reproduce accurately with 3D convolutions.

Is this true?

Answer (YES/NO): YES